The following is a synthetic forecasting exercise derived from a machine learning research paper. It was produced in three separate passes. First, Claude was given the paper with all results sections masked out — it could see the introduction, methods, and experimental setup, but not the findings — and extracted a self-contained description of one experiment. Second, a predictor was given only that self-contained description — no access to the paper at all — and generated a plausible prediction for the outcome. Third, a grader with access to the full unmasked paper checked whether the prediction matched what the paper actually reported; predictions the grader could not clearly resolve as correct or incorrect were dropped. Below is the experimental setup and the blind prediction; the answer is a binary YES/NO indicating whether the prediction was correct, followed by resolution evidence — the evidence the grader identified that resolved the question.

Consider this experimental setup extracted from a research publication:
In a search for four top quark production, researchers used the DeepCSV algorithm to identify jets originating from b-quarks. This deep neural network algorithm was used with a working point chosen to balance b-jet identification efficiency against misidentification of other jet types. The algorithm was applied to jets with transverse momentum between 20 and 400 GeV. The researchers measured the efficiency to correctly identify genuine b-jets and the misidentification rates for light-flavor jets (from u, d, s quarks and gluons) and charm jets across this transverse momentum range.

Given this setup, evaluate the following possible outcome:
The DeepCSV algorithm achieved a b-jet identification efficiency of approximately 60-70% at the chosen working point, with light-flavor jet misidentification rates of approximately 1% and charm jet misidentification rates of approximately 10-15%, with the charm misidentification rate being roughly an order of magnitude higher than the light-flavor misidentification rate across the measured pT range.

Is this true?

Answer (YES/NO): NO